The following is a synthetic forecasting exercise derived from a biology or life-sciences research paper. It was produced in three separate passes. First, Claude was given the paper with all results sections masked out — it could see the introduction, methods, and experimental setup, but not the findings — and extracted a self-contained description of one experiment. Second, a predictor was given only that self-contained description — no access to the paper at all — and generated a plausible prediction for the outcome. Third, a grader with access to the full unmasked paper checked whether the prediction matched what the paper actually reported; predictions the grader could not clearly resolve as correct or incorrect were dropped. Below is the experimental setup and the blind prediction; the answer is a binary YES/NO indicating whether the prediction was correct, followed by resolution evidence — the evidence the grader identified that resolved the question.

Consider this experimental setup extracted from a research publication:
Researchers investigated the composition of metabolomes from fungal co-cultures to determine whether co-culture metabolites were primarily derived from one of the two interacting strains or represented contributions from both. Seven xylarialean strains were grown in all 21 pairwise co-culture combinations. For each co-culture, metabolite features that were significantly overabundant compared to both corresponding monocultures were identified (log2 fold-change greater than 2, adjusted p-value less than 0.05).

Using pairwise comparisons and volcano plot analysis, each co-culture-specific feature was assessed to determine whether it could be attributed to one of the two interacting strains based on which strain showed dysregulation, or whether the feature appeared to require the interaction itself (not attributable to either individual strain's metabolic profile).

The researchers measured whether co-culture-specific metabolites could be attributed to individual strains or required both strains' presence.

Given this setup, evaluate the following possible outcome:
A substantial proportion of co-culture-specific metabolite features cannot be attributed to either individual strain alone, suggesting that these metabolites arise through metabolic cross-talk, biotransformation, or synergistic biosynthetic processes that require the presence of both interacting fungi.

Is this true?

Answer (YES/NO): YES